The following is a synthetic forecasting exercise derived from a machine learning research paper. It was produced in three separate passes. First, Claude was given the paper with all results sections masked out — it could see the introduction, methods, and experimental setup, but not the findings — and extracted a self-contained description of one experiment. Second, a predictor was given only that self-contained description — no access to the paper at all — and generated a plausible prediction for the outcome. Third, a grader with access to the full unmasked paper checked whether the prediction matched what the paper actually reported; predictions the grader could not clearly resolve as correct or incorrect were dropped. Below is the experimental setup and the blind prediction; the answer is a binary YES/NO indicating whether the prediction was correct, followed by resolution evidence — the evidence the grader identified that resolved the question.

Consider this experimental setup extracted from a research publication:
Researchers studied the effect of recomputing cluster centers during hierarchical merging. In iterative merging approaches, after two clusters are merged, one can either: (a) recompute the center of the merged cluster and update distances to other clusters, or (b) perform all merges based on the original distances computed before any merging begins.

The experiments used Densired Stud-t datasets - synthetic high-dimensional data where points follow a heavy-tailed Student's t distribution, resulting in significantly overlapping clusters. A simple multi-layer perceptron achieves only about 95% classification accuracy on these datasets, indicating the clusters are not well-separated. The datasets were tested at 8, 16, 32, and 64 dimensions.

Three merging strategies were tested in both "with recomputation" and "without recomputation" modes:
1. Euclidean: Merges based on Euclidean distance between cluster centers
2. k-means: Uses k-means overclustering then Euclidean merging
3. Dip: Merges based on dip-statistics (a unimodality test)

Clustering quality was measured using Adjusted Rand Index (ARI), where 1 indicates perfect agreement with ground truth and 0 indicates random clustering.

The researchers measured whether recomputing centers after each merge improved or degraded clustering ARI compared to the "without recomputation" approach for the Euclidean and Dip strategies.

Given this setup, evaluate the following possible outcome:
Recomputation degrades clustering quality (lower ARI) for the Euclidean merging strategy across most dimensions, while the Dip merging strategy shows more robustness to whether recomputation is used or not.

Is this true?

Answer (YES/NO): NO